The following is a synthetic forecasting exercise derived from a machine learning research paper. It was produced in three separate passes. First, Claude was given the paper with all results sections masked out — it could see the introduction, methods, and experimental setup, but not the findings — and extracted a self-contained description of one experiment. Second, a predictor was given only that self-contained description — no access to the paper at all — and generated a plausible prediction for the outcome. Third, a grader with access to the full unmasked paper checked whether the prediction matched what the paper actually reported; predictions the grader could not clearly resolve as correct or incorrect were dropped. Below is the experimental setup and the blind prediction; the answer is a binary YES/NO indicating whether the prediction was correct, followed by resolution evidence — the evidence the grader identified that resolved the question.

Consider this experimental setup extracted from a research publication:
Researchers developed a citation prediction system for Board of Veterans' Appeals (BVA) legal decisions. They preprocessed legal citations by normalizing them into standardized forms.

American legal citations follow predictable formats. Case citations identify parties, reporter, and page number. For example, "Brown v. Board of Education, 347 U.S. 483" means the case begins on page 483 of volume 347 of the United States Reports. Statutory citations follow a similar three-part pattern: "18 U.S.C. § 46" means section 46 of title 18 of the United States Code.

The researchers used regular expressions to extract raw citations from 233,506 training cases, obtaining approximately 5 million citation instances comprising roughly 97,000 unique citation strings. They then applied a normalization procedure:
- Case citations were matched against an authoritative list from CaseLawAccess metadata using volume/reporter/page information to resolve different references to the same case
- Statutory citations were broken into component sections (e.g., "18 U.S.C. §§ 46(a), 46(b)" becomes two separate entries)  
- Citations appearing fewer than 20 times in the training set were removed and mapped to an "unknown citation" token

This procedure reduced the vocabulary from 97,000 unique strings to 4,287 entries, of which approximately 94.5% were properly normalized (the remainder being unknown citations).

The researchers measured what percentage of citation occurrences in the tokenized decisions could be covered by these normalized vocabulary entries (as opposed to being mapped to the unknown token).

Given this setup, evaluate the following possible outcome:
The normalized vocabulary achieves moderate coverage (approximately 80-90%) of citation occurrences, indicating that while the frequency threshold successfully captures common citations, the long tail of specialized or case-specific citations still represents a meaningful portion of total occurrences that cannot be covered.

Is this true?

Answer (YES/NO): NO